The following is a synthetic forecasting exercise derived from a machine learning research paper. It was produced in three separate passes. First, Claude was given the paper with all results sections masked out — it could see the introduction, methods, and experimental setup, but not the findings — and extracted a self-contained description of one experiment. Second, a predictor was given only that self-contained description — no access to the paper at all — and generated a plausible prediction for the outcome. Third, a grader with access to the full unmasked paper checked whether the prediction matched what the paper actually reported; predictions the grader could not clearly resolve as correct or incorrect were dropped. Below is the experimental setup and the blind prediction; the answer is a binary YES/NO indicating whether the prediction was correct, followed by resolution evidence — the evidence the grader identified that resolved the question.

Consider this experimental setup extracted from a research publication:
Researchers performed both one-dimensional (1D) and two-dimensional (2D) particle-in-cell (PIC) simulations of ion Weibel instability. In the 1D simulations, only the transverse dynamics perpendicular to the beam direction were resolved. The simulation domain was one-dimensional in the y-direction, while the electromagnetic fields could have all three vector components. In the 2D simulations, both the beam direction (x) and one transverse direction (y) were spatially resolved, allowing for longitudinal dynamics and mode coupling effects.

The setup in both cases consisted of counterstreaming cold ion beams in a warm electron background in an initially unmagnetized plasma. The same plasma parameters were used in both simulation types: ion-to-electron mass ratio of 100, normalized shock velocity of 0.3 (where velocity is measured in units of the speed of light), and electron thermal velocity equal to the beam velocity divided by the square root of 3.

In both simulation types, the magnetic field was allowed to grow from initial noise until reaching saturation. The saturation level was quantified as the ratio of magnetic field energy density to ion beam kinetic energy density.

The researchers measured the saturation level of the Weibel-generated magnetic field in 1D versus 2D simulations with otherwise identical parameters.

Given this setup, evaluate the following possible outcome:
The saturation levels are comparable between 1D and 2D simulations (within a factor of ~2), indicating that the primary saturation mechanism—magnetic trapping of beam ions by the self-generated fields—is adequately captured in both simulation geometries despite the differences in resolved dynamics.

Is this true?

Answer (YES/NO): YES